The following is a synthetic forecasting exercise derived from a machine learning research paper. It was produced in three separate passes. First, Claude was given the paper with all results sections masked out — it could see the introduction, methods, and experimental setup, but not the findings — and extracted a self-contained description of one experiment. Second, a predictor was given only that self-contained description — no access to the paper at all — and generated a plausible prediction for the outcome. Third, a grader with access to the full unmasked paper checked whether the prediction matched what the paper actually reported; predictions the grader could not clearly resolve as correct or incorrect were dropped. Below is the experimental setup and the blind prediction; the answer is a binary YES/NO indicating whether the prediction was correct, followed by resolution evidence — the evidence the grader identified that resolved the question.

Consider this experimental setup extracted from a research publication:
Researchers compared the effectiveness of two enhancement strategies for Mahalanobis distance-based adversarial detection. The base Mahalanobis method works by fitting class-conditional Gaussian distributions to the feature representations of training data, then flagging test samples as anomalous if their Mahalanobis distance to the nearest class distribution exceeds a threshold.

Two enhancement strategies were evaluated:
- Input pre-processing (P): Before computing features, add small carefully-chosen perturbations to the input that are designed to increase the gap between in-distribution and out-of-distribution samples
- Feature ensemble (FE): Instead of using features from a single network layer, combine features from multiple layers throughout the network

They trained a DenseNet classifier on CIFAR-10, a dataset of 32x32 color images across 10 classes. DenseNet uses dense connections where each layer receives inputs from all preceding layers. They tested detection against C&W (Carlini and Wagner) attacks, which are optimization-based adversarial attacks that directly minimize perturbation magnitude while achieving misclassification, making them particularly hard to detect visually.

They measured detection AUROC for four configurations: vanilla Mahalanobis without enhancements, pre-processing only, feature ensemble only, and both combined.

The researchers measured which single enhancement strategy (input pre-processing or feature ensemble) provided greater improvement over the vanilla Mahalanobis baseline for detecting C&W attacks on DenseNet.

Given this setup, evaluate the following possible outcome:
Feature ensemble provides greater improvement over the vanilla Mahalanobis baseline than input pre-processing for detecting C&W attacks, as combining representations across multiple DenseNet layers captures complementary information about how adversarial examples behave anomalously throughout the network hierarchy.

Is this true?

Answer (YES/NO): YES